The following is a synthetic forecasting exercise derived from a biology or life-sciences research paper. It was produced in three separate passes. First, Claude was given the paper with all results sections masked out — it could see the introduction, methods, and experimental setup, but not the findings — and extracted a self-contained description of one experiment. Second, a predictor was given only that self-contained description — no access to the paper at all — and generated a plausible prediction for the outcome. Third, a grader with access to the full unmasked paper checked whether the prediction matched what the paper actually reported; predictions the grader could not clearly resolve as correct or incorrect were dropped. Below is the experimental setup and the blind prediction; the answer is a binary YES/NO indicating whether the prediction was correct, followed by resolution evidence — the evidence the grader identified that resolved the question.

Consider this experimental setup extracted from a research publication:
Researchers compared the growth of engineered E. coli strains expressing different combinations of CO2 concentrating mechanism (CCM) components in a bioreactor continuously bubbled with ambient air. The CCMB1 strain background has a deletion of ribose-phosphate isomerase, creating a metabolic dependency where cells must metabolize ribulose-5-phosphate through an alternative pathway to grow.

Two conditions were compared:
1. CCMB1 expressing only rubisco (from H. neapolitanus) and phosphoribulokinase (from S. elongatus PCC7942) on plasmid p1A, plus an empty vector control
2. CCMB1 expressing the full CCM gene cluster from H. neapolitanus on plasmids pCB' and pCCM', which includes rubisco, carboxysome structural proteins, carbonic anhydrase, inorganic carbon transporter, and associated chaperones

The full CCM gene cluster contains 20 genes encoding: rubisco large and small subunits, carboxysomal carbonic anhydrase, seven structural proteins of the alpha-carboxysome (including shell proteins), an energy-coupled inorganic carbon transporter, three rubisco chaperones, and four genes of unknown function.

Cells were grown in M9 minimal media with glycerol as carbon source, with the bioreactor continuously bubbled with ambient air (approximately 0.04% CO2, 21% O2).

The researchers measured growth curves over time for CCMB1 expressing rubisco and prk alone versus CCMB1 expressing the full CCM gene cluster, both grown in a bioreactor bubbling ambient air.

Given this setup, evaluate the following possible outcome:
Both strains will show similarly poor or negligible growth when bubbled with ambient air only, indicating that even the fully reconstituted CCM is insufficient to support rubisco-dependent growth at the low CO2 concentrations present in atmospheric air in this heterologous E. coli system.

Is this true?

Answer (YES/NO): NO